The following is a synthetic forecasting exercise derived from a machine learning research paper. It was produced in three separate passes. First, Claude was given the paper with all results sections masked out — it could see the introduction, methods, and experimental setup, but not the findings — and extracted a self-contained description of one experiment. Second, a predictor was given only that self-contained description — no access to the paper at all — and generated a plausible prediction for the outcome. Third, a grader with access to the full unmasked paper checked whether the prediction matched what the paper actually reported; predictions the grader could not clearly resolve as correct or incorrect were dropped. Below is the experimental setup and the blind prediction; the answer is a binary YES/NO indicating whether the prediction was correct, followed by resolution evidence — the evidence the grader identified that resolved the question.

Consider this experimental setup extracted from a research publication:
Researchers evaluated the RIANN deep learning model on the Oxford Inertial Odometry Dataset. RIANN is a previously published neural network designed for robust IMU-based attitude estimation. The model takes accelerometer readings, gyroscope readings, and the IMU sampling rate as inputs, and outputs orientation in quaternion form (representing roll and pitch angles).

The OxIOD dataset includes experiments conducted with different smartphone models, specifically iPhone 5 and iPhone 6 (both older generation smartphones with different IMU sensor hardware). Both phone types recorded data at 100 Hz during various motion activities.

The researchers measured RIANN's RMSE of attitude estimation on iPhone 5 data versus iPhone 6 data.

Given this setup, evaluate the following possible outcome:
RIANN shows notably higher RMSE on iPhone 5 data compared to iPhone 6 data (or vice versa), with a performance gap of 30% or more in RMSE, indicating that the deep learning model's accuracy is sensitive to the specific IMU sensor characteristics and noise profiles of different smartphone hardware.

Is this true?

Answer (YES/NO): NO